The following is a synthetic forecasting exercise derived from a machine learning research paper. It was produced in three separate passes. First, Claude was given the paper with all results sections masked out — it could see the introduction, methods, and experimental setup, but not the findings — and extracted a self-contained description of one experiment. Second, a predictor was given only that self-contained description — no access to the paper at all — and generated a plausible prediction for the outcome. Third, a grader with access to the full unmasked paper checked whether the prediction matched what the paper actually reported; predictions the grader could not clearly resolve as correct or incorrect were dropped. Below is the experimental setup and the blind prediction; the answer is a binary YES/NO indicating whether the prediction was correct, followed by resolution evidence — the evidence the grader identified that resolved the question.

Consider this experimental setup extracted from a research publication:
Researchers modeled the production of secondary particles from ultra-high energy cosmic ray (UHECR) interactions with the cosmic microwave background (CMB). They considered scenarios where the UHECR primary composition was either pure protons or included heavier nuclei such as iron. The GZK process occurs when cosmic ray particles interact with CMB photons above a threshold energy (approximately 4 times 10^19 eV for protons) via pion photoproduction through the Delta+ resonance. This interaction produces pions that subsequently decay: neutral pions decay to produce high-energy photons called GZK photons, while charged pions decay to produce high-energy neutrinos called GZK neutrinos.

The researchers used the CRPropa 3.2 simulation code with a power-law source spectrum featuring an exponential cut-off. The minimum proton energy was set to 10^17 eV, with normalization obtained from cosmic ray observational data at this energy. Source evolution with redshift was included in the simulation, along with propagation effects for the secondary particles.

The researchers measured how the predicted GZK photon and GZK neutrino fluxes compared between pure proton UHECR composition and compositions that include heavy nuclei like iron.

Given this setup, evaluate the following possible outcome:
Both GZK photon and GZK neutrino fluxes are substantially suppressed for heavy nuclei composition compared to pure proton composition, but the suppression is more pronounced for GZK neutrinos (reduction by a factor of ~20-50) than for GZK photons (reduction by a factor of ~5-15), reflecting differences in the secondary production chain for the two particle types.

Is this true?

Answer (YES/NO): NO